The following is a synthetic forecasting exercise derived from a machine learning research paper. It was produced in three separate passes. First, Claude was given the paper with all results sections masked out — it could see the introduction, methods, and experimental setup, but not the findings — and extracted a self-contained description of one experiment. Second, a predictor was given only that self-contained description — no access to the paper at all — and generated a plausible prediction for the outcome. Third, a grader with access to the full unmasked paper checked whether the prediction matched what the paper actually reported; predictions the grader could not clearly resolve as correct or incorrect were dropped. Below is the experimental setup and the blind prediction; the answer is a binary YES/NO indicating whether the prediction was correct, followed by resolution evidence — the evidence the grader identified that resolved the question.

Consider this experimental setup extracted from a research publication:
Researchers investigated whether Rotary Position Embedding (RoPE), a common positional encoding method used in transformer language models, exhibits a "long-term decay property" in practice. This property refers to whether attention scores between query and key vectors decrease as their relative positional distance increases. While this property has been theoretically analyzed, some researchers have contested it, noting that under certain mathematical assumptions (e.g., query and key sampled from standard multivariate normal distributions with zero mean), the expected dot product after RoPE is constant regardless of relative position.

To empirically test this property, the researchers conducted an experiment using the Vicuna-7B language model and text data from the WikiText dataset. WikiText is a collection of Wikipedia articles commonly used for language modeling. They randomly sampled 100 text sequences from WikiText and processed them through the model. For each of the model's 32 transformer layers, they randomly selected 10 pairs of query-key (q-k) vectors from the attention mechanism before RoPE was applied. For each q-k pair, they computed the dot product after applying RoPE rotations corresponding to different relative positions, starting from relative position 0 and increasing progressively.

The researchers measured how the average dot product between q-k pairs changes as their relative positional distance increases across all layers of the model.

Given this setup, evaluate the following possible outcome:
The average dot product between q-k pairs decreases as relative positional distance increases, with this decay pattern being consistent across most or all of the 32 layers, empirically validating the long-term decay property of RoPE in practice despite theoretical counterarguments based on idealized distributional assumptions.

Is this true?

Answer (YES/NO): YES